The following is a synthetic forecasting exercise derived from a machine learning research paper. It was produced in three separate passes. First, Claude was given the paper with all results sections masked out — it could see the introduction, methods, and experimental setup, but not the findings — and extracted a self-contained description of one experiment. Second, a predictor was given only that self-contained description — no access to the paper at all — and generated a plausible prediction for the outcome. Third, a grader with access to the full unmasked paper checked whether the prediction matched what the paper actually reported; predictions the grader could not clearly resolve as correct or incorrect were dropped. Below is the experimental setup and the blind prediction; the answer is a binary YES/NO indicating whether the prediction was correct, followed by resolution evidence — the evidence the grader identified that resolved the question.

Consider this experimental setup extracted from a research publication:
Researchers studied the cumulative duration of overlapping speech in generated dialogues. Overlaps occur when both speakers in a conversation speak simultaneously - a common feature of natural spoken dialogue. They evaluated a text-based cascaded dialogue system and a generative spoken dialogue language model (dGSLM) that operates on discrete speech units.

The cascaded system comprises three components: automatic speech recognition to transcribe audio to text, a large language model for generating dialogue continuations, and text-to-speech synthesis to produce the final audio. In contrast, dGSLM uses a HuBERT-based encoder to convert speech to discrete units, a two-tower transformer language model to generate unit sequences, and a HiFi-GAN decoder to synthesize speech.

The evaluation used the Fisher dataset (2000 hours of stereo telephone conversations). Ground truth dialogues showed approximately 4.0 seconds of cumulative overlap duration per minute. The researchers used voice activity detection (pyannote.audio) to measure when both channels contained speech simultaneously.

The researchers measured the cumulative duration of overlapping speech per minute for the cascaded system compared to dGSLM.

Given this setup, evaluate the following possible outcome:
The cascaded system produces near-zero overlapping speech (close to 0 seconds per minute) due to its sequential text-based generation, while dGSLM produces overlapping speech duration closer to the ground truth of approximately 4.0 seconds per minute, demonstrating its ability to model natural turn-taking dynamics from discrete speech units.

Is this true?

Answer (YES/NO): YES